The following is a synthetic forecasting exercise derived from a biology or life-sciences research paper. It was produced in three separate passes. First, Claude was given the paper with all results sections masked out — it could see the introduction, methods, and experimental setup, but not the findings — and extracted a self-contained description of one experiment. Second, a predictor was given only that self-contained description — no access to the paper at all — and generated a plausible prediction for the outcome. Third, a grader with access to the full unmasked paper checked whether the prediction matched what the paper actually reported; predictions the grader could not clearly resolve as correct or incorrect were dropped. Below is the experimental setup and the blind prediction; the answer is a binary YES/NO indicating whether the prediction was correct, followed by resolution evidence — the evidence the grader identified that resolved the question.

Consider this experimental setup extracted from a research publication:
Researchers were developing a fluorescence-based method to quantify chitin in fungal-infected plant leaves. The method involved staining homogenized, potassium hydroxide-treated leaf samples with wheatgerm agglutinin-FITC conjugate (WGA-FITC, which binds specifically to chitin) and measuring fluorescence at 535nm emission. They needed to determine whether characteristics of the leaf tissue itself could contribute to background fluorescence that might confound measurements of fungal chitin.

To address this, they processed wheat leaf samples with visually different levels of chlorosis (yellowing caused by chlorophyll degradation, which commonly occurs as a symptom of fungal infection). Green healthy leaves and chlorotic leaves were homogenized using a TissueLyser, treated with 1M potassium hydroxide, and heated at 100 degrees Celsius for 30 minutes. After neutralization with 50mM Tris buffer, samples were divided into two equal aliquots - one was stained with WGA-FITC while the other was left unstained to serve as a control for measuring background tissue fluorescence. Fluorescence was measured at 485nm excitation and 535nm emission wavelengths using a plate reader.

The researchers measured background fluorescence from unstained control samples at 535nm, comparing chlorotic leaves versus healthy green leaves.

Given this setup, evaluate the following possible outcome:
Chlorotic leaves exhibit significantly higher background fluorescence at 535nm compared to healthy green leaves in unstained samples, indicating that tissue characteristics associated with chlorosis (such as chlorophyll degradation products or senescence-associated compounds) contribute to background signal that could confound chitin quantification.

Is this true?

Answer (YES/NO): YES